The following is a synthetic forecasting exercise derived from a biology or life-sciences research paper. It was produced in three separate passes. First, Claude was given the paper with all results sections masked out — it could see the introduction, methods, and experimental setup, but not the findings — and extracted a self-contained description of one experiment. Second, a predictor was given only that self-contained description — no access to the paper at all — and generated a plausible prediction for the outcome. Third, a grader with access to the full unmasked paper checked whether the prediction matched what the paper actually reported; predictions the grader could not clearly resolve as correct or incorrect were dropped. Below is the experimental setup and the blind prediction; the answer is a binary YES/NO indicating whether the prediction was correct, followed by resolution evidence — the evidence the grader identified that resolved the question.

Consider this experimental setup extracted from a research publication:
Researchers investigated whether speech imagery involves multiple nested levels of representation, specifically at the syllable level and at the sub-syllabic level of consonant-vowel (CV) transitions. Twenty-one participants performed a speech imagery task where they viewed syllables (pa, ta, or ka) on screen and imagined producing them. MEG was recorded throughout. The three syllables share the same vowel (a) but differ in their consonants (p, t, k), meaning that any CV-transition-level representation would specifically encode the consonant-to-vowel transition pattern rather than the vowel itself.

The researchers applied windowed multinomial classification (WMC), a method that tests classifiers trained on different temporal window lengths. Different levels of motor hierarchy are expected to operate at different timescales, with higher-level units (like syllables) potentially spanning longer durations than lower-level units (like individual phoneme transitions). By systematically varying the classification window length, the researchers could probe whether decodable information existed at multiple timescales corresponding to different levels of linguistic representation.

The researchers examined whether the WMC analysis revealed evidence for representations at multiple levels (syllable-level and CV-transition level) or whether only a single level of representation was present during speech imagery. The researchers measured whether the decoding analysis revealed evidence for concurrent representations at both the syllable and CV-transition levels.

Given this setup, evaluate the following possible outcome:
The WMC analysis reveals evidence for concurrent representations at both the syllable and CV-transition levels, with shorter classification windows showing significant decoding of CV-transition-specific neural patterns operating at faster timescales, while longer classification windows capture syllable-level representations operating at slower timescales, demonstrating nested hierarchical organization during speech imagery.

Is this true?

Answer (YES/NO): YES